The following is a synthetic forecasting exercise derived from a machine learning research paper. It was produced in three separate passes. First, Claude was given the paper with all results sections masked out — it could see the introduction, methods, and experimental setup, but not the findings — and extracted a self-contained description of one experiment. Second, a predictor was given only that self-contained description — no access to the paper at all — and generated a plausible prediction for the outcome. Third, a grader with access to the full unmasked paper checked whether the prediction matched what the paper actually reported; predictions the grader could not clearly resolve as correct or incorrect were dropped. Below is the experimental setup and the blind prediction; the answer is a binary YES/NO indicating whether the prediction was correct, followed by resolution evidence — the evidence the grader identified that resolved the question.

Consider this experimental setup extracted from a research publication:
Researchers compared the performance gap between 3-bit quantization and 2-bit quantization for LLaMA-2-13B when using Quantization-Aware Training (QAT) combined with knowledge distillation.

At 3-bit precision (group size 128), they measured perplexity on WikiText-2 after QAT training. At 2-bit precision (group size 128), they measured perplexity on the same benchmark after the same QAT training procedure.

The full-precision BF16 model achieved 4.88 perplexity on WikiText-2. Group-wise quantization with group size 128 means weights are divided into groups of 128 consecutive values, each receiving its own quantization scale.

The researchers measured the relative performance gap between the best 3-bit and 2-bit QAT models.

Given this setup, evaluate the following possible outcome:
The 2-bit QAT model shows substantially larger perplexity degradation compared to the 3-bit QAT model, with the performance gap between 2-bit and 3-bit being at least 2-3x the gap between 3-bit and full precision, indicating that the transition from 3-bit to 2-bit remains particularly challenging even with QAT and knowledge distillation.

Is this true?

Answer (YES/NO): YES